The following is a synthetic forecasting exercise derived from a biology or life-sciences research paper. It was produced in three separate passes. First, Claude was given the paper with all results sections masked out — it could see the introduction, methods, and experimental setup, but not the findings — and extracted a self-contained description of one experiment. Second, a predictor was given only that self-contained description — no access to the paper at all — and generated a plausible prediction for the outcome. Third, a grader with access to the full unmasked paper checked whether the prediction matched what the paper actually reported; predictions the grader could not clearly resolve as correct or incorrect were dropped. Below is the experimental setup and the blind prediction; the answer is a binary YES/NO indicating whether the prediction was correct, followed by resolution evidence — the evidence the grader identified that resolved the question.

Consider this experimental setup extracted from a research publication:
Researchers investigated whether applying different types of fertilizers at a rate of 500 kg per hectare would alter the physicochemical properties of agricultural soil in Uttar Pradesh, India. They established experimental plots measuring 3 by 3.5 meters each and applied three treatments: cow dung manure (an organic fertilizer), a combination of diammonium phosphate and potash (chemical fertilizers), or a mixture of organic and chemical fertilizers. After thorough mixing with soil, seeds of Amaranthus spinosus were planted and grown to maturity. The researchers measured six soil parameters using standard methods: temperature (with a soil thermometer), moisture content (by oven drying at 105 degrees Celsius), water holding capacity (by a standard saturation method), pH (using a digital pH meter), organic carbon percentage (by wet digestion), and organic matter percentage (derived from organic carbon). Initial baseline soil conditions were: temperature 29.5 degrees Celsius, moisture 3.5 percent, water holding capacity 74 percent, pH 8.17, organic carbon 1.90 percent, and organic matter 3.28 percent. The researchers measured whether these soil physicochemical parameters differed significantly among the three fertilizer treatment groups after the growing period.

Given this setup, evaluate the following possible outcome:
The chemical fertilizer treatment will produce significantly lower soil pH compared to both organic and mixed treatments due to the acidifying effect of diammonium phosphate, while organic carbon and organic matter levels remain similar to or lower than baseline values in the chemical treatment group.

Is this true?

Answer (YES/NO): NO